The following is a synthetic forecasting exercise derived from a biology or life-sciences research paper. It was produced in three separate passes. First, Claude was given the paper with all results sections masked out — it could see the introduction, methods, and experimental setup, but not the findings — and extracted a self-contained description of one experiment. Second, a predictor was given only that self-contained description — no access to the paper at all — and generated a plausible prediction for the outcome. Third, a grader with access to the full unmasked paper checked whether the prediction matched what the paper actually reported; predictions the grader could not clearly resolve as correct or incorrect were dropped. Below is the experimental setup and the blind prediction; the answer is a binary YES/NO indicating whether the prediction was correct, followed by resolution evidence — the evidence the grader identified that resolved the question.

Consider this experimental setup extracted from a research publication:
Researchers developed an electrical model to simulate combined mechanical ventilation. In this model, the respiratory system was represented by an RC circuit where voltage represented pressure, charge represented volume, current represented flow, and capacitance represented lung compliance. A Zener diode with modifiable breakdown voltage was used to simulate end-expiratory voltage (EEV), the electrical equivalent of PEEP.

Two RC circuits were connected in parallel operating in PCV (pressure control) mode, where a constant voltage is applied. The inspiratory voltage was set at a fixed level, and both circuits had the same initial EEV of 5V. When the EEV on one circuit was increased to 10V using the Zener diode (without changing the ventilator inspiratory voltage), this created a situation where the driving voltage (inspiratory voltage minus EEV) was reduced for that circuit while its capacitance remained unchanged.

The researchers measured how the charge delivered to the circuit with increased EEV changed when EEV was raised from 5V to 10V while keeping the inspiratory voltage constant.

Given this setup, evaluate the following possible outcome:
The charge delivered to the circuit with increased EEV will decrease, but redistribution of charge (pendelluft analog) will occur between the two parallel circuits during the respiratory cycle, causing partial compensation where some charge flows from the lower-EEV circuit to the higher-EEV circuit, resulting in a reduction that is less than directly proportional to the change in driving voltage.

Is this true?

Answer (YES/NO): NO